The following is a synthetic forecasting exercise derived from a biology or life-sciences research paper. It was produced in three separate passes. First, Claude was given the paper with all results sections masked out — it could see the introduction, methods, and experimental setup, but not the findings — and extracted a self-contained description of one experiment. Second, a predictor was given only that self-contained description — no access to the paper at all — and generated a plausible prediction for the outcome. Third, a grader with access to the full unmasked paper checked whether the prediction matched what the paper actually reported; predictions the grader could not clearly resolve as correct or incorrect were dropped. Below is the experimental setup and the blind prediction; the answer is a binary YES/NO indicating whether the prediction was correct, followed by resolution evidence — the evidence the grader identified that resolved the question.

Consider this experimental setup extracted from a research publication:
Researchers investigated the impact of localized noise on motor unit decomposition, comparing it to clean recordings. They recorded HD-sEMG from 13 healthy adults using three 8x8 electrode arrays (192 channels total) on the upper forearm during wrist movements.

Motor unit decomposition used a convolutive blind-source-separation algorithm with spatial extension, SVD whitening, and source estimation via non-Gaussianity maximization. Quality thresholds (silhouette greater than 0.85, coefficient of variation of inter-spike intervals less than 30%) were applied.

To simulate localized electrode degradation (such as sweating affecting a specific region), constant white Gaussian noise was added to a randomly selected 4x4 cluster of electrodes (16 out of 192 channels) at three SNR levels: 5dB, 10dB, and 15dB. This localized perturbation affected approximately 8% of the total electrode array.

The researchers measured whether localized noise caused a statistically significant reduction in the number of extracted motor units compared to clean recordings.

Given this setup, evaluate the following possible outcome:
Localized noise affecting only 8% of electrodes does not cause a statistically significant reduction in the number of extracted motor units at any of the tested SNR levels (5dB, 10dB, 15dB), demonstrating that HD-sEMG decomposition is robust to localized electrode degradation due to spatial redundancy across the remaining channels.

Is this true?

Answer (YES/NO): YES